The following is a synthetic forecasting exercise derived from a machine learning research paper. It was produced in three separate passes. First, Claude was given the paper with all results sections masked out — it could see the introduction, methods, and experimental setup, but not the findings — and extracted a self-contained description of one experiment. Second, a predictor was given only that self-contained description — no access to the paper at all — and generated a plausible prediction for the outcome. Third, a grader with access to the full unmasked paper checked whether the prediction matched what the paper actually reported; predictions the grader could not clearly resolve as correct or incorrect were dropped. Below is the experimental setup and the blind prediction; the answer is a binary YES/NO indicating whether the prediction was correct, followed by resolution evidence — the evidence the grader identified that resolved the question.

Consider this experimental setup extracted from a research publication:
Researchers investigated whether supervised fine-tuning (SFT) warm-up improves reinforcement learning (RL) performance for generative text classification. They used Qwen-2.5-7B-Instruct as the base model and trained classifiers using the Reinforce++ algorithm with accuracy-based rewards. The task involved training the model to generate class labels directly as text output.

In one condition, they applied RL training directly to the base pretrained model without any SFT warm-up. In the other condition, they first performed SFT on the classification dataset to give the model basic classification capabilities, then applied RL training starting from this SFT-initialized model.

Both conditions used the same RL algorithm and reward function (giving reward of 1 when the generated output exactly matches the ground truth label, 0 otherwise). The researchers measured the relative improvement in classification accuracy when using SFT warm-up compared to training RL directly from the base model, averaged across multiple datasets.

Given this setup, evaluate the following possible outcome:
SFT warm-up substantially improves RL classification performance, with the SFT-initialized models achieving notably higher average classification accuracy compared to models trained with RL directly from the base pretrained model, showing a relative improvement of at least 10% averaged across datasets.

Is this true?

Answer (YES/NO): YES